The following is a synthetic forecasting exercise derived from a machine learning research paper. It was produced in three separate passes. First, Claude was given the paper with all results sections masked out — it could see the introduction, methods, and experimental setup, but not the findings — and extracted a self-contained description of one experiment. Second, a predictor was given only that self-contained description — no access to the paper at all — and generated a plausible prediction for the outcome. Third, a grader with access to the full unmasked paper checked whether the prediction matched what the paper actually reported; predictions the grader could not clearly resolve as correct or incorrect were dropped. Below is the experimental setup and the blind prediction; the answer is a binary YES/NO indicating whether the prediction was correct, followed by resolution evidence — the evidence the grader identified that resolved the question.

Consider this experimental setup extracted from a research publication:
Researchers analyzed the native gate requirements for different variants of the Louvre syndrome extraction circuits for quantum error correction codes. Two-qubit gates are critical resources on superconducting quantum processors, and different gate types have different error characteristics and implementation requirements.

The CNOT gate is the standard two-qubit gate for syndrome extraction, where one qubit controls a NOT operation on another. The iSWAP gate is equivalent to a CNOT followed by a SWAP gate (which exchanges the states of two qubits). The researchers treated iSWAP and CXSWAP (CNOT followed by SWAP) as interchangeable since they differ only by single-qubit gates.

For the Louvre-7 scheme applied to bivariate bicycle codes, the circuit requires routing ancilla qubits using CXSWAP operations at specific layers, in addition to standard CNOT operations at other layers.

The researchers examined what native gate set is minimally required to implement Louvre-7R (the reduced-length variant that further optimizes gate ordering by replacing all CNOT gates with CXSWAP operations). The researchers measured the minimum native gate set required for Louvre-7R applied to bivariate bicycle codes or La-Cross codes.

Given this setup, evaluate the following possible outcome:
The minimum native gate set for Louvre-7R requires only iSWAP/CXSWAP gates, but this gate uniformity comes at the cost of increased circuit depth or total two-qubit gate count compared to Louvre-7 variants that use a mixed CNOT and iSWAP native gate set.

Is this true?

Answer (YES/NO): NO